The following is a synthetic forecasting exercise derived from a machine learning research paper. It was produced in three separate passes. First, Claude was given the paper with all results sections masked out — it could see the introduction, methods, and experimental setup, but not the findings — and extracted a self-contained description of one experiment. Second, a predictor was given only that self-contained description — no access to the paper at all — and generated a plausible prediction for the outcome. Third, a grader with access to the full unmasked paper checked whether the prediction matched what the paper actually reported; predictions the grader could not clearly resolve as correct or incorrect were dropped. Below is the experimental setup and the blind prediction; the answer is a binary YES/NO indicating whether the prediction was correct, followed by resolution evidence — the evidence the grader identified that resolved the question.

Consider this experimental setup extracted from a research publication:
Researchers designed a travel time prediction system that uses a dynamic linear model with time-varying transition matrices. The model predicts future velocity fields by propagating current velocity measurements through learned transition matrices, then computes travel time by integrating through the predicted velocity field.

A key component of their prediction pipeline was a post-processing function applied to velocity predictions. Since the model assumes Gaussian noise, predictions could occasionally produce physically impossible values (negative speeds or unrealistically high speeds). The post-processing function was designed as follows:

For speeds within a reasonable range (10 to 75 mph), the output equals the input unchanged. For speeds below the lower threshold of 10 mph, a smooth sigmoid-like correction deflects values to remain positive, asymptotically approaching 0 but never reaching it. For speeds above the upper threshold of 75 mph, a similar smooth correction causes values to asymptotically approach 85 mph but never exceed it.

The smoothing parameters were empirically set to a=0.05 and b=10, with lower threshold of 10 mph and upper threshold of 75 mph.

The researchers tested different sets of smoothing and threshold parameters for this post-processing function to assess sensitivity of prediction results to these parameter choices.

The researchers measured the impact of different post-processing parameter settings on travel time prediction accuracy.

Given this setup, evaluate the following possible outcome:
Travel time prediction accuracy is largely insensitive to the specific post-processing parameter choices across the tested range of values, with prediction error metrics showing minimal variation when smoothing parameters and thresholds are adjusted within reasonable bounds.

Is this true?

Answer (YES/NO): YES